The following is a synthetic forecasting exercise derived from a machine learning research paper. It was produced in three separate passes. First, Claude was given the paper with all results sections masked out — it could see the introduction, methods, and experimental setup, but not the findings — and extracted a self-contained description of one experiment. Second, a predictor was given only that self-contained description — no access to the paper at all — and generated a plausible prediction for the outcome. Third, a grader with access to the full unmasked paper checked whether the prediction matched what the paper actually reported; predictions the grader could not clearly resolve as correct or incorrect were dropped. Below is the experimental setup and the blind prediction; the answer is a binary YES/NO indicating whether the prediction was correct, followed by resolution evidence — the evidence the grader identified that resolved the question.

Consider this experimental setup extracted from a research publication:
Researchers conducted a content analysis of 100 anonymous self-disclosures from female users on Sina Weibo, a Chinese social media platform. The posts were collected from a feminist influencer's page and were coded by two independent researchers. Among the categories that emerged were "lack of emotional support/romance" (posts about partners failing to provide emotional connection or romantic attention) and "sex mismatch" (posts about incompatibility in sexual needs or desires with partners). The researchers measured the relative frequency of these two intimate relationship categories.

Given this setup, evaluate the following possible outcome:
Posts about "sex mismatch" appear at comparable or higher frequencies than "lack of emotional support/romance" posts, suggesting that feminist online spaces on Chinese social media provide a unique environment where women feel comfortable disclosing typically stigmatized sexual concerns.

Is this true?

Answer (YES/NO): NO